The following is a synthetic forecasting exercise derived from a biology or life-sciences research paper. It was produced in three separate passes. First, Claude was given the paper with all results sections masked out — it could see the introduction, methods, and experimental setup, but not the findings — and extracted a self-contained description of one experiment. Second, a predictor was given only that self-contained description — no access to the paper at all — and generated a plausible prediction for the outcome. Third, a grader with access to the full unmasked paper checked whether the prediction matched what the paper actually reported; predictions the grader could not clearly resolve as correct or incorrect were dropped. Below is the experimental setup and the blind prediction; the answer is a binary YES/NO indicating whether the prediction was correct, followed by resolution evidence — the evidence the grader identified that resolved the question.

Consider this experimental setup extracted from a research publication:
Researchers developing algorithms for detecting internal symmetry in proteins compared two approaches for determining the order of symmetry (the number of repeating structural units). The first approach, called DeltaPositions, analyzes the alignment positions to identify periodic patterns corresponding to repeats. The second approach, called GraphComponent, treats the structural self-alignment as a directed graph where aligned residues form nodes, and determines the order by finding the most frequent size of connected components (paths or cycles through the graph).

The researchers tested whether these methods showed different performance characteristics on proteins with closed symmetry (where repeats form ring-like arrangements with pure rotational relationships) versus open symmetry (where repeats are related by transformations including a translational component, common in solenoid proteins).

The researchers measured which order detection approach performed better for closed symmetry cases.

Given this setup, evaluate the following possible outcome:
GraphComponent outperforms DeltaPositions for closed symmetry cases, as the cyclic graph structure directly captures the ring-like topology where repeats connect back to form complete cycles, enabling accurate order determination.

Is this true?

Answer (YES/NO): NO